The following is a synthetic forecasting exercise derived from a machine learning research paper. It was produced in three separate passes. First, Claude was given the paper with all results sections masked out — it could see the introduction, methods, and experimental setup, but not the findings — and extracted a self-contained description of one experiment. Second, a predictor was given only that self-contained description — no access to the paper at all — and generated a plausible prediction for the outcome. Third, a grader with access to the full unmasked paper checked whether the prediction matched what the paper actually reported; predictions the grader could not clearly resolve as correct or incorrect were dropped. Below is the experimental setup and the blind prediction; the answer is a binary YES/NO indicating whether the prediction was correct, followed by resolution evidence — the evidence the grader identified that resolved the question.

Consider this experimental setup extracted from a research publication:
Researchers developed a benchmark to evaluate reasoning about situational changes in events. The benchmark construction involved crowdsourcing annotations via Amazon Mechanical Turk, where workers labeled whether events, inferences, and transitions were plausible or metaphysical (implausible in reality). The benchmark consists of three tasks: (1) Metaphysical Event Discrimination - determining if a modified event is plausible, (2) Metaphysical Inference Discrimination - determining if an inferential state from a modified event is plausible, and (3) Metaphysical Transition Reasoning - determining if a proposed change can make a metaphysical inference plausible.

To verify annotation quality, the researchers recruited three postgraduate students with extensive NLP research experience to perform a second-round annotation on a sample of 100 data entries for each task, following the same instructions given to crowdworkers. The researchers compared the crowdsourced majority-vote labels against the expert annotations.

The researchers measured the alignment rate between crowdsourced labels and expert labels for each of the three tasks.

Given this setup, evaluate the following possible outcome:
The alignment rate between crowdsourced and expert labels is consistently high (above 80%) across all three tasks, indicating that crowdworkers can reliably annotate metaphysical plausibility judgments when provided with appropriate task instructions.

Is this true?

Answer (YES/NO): YES